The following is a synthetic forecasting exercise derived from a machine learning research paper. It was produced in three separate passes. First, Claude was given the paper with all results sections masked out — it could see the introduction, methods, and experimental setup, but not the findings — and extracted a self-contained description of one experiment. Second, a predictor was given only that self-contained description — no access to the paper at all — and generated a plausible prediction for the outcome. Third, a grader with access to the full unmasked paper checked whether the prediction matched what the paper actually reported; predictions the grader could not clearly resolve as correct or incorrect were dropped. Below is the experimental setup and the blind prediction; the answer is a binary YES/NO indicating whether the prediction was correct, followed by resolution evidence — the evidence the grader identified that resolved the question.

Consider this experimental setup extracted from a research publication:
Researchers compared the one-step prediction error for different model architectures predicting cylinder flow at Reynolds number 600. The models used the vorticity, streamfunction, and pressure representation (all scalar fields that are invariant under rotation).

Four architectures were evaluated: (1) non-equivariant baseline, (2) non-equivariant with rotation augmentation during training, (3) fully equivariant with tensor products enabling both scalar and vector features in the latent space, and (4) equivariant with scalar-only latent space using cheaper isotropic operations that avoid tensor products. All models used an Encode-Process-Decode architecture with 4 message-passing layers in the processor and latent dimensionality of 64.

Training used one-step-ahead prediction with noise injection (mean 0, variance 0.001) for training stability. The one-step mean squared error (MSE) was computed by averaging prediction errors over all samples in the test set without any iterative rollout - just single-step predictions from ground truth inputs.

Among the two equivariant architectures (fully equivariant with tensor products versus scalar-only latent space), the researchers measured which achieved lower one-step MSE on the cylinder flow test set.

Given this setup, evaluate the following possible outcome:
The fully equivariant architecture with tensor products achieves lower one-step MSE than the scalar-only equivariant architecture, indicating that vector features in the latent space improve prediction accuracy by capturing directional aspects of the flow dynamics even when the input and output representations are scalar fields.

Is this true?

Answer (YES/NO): YES